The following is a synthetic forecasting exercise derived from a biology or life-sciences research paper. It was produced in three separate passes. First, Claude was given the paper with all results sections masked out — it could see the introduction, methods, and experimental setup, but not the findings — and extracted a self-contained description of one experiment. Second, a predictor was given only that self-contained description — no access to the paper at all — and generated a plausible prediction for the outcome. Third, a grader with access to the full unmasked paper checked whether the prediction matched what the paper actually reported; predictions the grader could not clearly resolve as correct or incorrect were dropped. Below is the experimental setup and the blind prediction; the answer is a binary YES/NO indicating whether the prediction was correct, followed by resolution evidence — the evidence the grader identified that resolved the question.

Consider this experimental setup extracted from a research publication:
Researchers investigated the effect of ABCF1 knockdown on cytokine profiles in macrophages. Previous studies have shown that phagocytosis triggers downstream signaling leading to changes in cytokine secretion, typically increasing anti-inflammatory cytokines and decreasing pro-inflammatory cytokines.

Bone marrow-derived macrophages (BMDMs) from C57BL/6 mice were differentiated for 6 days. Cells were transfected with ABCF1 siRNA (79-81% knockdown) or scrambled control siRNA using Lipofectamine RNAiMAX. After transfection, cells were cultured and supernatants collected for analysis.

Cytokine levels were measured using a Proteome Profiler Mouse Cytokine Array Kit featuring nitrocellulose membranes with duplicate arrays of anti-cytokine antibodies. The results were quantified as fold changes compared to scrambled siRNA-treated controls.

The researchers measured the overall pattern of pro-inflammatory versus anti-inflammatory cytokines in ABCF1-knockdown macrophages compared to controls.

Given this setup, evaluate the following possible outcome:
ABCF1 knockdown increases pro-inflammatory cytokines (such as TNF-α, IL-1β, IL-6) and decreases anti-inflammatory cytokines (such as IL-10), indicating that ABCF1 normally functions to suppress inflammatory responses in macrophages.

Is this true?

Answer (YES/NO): YES